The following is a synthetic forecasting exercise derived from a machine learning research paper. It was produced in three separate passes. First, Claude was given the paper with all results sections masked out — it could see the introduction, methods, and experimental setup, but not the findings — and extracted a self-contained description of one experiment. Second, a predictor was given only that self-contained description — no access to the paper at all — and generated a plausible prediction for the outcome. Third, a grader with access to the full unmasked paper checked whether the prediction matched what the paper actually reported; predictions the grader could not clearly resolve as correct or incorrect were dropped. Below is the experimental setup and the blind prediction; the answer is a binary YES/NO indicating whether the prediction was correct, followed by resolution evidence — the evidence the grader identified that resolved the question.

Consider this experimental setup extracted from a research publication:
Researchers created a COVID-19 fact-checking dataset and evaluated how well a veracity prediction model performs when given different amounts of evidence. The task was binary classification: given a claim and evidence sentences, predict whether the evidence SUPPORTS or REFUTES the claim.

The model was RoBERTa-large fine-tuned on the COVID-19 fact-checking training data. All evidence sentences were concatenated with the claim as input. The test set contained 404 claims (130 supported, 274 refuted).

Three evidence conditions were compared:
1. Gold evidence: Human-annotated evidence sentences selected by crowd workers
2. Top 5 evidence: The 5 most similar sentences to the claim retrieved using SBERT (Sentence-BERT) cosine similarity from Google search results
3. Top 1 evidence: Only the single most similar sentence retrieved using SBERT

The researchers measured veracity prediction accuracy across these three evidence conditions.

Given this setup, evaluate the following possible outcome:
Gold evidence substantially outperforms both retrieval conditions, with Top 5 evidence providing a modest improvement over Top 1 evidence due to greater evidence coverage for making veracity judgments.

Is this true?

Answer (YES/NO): NO